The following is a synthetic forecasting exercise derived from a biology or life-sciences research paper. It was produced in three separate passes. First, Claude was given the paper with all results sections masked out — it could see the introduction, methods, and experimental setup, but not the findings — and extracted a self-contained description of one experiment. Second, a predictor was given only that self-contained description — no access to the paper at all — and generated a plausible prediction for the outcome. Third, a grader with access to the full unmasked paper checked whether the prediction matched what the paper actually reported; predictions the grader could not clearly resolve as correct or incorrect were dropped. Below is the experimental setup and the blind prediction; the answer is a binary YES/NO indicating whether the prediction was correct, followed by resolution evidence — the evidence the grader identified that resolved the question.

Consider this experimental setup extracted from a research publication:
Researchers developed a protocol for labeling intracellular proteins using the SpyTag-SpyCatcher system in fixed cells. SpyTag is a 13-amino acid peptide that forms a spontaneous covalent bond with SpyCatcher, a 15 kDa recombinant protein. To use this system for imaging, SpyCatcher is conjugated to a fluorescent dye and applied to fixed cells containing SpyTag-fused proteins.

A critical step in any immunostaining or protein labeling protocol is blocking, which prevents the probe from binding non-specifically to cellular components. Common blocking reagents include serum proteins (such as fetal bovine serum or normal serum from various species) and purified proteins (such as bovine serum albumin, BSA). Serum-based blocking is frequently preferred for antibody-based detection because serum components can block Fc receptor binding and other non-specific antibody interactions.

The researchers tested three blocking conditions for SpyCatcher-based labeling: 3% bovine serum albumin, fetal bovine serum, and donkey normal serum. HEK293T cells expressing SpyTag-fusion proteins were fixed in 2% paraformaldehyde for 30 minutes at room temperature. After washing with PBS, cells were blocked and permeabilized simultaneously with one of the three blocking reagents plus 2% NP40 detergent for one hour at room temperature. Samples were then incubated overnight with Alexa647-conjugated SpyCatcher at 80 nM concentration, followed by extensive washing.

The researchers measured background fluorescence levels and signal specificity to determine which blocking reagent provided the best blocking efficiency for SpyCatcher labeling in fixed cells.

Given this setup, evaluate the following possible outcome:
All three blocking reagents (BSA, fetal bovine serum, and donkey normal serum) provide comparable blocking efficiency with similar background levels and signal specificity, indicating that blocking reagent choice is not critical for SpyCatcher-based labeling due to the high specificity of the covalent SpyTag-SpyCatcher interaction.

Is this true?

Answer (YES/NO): NO